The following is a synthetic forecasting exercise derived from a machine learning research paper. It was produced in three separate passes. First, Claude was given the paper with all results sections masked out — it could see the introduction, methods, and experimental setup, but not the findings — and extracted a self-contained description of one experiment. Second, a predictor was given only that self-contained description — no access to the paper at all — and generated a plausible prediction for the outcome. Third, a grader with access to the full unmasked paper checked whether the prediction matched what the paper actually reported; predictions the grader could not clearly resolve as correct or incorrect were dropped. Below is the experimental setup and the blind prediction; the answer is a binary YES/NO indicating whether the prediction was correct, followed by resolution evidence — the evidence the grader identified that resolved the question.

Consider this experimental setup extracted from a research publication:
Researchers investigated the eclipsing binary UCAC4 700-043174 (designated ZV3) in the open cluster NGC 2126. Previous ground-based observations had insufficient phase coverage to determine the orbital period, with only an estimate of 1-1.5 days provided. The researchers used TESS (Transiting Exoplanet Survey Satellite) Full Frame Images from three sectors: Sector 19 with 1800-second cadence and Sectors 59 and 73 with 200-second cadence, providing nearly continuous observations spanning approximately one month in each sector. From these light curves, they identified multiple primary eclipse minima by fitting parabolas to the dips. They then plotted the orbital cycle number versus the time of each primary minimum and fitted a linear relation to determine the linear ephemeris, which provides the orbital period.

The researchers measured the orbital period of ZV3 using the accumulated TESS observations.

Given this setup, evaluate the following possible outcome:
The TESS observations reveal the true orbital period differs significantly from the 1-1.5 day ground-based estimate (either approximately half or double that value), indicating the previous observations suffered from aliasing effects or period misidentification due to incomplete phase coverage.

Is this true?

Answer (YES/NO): YES